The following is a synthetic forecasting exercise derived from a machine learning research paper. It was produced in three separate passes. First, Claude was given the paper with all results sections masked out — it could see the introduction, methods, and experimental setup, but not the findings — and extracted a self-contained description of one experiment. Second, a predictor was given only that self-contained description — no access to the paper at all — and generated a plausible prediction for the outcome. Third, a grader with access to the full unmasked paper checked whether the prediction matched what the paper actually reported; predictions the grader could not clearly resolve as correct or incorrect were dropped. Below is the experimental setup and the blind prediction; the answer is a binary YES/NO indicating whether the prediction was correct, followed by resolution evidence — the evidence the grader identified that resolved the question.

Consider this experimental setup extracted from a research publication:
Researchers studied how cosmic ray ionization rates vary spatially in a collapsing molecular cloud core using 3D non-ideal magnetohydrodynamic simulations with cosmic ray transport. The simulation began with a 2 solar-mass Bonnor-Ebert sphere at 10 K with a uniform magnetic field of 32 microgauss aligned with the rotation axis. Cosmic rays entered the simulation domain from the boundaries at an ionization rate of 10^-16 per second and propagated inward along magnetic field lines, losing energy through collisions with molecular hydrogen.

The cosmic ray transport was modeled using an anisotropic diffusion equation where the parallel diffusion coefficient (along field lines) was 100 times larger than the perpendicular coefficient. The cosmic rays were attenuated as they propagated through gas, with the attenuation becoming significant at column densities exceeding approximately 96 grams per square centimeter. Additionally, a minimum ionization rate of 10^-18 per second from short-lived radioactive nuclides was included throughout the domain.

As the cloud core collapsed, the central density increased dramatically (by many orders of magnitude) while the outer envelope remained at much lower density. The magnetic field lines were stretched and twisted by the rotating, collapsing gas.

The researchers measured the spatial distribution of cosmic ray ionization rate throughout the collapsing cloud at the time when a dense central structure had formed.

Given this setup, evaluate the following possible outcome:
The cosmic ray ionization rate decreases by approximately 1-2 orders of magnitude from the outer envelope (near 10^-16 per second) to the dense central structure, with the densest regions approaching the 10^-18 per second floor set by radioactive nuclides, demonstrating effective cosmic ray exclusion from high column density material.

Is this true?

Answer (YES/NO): YES